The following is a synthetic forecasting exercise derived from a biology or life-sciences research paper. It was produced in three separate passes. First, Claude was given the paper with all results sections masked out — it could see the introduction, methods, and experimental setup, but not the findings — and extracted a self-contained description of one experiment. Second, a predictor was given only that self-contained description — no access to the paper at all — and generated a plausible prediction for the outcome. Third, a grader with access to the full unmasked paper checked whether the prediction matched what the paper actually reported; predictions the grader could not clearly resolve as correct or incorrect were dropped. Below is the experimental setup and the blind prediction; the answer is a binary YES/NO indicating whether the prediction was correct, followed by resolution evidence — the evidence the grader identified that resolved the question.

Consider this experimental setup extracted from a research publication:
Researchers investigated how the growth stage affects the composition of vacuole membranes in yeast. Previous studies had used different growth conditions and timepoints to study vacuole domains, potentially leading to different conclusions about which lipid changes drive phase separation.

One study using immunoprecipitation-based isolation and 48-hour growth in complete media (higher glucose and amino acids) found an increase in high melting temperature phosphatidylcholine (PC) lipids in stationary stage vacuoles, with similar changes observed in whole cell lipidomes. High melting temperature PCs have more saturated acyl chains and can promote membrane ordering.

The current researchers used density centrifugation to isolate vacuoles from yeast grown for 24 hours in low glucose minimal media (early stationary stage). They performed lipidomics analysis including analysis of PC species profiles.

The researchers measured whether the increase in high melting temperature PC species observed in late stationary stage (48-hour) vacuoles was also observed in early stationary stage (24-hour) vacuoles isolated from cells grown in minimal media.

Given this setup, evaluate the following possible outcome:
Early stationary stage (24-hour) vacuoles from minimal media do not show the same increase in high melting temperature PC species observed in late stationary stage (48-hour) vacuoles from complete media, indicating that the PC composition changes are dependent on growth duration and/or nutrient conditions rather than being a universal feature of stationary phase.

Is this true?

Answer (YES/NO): YES